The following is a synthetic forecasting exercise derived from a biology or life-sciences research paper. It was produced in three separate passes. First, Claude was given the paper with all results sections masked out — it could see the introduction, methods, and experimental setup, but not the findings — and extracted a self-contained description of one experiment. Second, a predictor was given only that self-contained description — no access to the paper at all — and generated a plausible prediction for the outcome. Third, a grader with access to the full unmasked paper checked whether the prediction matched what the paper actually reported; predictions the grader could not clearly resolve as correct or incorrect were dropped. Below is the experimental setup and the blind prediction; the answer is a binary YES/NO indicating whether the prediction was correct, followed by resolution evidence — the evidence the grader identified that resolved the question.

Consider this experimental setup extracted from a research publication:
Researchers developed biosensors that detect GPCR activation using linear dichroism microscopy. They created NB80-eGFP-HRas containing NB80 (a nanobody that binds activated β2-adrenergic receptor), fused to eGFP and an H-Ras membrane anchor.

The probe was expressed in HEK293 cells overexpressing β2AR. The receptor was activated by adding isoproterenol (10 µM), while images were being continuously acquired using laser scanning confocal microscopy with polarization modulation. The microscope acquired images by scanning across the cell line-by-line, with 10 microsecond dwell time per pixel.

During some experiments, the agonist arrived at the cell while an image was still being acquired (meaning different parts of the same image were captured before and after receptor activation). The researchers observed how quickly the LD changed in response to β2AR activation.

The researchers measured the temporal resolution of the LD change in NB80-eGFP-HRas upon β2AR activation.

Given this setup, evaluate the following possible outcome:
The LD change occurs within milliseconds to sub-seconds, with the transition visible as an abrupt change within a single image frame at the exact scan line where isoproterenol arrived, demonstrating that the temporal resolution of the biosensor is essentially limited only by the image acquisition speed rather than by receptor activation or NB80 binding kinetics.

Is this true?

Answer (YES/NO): YES